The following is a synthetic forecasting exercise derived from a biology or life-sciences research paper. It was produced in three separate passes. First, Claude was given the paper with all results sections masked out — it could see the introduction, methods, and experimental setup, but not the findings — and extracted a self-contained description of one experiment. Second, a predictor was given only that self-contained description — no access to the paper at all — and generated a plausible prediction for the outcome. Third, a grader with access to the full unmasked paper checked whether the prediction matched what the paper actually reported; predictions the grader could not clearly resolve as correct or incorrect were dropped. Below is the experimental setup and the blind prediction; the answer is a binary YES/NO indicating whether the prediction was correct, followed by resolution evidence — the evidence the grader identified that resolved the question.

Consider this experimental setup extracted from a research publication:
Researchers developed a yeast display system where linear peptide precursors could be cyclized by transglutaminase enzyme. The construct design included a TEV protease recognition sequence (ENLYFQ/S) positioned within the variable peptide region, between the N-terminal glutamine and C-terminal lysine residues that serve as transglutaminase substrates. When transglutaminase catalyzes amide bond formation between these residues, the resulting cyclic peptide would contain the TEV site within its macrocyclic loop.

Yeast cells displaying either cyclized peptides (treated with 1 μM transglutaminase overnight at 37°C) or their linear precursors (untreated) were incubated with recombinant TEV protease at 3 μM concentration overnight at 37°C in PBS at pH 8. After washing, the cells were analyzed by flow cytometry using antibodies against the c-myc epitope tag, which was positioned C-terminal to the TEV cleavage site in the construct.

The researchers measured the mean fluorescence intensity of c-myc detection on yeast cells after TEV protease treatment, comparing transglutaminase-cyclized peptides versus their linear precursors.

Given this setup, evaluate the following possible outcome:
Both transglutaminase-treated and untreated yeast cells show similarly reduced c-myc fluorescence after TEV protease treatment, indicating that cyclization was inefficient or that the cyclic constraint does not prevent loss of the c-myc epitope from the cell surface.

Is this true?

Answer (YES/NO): NO